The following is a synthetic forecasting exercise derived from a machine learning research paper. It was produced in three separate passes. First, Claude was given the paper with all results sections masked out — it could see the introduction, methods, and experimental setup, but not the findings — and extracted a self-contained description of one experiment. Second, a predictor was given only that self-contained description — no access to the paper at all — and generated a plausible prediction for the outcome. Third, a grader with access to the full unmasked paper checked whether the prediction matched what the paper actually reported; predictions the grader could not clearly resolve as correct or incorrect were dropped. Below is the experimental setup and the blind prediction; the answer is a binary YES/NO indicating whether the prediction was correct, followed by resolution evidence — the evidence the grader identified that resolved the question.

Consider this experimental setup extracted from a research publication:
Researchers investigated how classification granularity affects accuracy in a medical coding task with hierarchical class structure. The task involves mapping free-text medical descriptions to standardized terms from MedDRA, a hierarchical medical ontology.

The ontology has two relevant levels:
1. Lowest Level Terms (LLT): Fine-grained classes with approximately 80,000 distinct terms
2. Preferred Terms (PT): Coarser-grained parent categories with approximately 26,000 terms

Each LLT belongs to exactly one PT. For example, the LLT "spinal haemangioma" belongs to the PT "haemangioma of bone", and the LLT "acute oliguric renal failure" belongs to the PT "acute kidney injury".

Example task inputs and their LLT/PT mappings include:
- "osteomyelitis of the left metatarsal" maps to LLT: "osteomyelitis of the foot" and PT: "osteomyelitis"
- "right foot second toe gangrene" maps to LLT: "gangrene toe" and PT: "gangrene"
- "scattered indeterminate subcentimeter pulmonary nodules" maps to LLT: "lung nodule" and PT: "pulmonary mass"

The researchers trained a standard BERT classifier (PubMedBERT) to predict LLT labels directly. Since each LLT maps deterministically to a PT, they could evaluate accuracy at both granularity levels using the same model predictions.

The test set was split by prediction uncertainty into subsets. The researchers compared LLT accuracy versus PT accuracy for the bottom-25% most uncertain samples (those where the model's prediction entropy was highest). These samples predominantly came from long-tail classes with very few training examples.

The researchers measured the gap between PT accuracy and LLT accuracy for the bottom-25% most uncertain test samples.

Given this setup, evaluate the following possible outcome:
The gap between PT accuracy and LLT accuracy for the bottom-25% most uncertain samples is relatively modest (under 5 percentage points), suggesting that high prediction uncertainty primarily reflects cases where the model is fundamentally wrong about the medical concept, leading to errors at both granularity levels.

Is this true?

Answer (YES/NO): NO